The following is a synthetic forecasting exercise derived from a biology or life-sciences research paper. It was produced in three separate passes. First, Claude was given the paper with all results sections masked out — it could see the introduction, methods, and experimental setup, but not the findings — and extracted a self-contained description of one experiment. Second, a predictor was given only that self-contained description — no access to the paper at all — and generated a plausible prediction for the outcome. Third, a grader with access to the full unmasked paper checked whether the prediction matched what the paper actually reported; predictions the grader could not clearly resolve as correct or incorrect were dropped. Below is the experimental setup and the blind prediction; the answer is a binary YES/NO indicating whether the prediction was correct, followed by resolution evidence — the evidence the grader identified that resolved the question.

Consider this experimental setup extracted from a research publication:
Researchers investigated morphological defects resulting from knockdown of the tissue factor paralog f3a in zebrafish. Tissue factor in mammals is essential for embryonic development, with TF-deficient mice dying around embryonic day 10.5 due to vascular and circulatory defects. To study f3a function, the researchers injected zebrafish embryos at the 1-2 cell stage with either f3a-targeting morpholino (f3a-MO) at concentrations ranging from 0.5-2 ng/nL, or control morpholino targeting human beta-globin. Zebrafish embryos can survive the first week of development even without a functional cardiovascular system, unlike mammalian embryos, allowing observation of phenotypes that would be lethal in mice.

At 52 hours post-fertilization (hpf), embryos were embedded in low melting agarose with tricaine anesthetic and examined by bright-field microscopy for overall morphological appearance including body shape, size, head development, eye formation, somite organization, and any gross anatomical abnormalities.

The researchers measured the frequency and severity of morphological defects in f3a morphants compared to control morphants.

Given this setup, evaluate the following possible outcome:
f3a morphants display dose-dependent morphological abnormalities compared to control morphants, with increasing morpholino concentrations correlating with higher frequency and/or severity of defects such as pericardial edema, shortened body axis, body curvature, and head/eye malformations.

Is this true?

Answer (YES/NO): NO